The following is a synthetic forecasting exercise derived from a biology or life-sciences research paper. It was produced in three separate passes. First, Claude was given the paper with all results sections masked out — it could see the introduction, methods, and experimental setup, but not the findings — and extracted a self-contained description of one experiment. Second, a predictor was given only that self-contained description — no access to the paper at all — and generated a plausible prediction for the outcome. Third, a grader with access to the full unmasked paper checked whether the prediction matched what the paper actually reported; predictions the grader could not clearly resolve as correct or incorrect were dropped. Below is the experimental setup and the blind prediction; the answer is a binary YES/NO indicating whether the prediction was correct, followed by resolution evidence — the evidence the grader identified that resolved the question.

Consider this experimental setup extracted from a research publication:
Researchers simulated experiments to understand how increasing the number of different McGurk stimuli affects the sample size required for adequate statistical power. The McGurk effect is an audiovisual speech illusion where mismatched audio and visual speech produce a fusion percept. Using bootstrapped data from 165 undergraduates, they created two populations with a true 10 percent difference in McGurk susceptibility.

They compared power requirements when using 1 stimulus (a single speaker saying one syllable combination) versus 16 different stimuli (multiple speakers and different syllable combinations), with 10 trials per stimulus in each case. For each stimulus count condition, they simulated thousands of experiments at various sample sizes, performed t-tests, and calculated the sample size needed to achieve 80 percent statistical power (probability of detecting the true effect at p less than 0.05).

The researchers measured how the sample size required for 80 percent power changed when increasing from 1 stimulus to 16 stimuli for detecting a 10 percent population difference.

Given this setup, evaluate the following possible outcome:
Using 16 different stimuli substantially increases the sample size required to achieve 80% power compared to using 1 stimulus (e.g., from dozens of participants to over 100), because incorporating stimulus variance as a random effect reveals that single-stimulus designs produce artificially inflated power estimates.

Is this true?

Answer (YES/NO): NO